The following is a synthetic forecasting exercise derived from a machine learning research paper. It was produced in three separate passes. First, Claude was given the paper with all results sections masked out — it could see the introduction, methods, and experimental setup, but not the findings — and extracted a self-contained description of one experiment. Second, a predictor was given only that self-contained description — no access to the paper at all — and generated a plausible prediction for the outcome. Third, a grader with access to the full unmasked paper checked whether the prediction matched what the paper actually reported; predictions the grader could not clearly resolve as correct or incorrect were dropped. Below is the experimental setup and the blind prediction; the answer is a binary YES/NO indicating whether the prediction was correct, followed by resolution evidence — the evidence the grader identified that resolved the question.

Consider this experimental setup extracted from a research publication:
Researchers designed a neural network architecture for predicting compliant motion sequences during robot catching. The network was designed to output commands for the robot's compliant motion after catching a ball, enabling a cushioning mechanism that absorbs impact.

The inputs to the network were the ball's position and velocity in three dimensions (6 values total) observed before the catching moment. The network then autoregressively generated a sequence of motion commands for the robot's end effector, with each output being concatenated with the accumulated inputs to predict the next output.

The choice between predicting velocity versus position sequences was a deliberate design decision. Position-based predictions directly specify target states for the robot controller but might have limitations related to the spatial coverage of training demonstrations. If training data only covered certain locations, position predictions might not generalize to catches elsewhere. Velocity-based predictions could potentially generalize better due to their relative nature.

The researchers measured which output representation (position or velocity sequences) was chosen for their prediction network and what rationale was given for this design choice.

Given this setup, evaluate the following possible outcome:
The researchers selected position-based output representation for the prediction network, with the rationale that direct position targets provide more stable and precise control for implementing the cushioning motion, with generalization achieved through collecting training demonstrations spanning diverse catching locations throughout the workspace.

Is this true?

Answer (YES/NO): NO